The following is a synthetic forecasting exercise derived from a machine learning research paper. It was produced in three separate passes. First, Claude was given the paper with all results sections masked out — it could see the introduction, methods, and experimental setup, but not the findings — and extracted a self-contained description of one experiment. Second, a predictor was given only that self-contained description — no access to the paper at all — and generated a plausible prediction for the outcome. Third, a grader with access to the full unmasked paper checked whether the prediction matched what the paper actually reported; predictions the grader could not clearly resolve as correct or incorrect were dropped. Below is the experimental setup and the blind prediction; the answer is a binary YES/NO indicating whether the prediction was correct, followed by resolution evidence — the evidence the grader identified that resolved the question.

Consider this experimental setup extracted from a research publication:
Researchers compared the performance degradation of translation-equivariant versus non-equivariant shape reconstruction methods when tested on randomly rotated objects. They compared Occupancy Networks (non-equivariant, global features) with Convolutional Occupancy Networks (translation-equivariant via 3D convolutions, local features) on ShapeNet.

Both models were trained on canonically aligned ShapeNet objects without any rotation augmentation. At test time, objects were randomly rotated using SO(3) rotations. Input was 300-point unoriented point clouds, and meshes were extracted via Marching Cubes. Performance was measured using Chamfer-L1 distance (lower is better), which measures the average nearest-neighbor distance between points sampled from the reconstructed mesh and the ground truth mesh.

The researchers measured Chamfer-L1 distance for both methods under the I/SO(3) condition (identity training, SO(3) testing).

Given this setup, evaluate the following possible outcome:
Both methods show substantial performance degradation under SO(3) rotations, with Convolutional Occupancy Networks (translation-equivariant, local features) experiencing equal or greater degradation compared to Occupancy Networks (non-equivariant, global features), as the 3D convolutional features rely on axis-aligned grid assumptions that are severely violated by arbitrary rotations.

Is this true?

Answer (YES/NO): NO